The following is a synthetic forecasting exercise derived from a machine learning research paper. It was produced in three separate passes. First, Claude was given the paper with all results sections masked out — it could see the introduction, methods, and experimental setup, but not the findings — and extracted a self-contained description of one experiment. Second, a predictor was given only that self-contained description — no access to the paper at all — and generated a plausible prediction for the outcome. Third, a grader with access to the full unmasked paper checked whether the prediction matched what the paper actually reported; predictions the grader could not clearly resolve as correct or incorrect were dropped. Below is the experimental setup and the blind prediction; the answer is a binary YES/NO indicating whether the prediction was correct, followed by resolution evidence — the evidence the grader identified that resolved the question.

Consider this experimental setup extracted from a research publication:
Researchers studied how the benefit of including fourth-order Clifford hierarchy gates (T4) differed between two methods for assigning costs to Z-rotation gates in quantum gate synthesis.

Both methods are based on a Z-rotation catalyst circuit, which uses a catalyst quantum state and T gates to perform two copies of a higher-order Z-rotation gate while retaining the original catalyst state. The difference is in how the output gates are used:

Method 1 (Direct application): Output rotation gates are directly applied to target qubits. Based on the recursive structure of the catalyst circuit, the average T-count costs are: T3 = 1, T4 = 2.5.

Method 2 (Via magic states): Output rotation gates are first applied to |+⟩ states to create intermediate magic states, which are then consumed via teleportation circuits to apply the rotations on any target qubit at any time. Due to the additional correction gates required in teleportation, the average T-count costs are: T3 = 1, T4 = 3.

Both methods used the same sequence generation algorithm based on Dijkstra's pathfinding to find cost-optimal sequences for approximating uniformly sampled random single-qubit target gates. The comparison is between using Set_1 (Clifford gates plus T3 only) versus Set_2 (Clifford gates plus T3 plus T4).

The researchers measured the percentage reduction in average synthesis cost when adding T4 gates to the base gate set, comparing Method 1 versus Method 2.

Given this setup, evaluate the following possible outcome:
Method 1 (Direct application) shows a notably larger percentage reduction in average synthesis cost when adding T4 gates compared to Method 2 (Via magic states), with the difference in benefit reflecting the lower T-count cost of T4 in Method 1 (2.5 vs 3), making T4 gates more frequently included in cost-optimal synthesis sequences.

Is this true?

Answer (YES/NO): YES